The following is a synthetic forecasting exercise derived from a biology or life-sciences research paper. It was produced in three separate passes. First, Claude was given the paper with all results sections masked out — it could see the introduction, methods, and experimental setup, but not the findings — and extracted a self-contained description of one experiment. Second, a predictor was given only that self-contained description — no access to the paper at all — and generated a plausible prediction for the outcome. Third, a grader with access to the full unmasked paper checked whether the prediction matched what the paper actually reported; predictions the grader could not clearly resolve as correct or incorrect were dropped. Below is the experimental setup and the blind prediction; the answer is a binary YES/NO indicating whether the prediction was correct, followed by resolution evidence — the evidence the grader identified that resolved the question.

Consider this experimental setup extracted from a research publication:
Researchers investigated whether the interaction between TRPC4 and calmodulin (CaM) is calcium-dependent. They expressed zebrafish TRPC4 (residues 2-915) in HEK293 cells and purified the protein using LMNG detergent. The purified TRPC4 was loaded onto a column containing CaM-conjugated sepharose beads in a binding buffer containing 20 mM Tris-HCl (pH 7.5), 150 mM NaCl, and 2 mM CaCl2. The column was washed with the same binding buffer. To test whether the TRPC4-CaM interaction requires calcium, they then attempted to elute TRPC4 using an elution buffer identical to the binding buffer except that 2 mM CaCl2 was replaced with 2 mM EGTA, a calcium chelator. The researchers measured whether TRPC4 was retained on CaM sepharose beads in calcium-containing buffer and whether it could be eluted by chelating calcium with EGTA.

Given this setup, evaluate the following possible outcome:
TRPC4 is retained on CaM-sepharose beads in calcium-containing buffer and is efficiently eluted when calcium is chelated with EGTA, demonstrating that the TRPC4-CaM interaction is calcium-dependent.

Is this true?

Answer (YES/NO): YES